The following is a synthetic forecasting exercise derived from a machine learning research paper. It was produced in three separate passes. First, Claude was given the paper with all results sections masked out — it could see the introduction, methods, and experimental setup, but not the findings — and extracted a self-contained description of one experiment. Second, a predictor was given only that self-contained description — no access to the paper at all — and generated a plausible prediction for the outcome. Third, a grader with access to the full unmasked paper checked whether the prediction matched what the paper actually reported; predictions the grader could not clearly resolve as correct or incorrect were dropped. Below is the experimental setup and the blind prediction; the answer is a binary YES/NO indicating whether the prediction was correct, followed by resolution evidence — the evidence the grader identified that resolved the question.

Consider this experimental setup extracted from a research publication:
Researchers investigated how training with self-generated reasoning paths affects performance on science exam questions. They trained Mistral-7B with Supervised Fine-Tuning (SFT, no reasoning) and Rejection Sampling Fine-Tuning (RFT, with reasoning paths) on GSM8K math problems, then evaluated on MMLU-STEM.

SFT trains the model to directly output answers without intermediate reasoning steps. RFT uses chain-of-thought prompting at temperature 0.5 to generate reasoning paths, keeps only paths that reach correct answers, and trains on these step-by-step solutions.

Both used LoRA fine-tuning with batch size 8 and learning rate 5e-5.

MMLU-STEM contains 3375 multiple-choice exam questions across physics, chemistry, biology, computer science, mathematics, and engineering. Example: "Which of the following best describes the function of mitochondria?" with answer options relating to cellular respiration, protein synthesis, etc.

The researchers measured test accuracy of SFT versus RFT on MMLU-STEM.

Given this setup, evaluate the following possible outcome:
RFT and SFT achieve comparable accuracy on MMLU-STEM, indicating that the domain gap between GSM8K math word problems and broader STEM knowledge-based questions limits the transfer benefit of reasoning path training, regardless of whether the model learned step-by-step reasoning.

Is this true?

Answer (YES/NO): NO